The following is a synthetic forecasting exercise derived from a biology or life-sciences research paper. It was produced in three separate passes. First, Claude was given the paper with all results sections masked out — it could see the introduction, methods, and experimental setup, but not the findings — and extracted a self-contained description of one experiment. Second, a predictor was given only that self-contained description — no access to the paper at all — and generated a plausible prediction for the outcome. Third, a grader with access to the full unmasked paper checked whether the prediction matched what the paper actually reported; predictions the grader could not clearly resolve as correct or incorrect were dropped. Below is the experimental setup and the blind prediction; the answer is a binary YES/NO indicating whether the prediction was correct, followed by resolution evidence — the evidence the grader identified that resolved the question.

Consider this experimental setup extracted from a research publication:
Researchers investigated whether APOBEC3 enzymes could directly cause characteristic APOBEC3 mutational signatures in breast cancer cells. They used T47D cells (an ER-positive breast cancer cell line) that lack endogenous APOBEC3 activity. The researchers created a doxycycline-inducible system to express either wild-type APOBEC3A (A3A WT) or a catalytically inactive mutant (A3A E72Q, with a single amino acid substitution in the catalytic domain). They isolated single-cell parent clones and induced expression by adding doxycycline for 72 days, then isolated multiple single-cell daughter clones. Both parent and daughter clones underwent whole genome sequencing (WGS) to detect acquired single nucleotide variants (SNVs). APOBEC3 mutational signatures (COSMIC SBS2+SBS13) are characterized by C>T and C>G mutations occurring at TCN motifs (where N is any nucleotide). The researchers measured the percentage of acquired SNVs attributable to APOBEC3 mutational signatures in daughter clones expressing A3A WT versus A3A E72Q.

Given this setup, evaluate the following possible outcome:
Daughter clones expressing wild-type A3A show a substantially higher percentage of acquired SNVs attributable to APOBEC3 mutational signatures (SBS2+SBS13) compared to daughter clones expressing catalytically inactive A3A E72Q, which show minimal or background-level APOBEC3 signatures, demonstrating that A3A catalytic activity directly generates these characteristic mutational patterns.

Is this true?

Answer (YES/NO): YES